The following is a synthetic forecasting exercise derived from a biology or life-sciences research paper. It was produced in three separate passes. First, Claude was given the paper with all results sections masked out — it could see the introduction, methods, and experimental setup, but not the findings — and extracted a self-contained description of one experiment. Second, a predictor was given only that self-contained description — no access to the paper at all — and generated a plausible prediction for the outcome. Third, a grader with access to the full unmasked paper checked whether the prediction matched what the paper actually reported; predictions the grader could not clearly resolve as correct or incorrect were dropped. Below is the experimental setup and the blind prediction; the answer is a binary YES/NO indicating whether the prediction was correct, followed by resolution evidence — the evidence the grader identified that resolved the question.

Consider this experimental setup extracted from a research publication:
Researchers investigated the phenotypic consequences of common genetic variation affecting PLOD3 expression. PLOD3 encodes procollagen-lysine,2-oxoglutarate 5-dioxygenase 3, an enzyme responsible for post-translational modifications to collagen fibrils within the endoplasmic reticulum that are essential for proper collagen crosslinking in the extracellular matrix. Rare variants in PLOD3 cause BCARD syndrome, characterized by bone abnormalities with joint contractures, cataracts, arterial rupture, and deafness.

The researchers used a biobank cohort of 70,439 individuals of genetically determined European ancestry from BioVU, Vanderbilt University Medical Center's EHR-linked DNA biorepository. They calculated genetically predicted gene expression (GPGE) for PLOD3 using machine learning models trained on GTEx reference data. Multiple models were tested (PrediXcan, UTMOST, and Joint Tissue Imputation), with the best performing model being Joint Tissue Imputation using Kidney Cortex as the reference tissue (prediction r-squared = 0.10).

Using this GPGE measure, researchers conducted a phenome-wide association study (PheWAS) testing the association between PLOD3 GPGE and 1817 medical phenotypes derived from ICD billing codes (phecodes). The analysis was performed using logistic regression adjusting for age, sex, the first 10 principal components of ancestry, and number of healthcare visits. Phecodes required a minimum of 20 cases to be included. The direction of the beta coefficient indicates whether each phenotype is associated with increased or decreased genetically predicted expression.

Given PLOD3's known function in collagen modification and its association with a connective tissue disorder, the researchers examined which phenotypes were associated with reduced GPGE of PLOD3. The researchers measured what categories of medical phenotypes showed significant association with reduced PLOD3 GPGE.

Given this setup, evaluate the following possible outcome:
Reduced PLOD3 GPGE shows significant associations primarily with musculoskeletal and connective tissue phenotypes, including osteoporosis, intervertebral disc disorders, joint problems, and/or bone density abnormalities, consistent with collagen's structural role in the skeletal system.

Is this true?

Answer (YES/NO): NO